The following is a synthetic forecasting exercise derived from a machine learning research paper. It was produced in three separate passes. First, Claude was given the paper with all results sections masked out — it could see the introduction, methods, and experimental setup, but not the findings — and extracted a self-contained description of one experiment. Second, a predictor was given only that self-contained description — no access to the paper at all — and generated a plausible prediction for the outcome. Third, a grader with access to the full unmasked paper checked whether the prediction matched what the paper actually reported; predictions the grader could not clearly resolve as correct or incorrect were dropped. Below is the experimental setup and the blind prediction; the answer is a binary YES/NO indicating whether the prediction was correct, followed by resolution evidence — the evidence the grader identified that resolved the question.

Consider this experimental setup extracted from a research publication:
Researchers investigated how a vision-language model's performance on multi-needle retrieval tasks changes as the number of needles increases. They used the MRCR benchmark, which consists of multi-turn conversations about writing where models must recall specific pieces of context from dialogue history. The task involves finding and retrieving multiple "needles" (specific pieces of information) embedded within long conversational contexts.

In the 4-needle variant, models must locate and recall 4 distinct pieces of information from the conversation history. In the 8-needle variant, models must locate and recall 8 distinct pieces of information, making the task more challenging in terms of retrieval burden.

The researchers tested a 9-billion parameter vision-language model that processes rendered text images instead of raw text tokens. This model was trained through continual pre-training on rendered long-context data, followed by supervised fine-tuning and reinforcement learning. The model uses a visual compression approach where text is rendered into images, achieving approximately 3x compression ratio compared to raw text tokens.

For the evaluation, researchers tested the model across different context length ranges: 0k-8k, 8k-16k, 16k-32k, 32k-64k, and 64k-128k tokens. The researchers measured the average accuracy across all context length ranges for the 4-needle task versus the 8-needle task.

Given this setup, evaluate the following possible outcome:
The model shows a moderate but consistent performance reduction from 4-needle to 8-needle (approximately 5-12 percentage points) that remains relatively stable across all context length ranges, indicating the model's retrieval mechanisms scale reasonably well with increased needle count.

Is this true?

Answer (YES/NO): NO